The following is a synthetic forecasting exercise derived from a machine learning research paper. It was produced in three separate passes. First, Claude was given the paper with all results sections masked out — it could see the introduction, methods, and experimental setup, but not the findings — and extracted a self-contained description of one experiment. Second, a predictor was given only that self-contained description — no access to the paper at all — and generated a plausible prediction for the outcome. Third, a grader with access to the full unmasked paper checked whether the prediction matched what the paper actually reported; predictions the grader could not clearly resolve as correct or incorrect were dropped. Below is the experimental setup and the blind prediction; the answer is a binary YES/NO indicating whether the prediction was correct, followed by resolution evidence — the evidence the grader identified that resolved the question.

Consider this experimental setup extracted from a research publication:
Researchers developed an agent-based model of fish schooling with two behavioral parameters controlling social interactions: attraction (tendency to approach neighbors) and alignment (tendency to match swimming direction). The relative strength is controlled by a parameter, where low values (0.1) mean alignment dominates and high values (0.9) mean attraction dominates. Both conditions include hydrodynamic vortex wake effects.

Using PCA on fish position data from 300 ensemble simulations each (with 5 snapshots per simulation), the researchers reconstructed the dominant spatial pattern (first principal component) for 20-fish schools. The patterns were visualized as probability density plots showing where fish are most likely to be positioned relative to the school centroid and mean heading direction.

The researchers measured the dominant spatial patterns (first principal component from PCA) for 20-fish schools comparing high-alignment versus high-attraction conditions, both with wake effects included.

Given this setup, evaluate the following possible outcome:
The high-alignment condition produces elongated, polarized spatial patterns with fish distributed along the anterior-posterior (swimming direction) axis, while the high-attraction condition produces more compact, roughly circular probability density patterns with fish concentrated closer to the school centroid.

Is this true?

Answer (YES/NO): NO